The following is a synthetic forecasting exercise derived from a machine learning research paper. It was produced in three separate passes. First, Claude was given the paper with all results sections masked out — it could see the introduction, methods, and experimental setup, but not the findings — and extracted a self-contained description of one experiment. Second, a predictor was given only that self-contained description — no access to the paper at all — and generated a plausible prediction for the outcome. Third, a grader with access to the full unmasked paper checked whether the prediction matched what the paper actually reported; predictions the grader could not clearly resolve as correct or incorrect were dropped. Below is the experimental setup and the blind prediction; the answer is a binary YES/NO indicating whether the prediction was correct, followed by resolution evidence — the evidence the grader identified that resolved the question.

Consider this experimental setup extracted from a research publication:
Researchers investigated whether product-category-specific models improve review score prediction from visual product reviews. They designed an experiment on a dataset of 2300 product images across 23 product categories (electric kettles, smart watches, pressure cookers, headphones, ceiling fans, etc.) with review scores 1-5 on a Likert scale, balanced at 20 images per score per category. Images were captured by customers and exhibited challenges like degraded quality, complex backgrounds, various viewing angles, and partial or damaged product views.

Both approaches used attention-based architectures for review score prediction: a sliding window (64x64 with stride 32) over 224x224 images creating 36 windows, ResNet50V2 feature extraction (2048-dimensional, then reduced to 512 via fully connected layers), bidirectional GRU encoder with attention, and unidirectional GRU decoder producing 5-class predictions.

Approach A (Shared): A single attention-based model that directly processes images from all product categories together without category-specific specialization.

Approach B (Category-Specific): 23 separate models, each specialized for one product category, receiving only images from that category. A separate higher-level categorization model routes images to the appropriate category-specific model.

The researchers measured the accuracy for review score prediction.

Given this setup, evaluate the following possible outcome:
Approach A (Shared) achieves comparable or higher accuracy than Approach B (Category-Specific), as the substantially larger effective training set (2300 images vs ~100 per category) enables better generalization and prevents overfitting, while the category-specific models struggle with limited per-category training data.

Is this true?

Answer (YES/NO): NO